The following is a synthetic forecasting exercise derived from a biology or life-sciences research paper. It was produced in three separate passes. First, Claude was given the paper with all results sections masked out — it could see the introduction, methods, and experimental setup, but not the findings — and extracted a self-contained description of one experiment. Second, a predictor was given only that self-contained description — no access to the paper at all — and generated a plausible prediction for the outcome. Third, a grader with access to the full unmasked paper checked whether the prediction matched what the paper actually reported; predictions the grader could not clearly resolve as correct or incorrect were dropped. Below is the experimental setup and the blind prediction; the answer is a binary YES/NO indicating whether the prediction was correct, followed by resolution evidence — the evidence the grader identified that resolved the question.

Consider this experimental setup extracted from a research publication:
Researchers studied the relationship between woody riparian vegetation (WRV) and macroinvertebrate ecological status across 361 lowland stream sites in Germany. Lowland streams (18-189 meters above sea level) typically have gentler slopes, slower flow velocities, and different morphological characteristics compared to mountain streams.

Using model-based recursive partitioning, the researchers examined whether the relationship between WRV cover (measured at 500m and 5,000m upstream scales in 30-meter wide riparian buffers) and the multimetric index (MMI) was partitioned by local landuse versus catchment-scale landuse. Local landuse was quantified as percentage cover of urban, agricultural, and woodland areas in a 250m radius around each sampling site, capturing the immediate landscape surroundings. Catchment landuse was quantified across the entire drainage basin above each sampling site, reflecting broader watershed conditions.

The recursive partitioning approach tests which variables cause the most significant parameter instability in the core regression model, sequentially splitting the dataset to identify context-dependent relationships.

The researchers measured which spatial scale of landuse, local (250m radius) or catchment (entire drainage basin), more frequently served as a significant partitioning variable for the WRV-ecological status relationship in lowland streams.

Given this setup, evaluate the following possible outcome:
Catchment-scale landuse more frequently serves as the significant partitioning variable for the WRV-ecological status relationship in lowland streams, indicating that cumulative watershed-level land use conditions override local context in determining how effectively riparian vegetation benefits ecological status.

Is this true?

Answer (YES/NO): YES